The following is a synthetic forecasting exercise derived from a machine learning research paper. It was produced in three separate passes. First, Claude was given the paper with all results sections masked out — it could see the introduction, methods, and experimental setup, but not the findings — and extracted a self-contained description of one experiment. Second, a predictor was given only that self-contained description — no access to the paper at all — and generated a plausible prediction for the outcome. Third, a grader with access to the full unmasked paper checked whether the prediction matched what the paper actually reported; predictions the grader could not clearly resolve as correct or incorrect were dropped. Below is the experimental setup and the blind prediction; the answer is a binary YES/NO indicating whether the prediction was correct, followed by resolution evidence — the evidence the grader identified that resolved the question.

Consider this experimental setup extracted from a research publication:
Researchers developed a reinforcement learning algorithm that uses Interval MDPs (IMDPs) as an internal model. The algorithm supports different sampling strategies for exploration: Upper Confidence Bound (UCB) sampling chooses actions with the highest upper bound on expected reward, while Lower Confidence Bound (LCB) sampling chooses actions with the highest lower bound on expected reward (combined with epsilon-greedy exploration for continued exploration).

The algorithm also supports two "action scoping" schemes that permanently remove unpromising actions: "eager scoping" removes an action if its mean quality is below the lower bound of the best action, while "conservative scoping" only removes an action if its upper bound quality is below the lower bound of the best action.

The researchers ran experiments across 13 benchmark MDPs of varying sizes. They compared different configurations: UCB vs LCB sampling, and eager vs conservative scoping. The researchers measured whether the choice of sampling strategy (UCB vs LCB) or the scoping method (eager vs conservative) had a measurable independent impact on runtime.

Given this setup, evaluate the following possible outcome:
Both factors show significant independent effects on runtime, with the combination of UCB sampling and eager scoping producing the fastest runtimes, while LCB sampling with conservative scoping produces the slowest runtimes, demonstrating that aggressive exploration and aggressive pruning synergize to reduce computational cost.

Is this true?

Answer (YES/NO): NO